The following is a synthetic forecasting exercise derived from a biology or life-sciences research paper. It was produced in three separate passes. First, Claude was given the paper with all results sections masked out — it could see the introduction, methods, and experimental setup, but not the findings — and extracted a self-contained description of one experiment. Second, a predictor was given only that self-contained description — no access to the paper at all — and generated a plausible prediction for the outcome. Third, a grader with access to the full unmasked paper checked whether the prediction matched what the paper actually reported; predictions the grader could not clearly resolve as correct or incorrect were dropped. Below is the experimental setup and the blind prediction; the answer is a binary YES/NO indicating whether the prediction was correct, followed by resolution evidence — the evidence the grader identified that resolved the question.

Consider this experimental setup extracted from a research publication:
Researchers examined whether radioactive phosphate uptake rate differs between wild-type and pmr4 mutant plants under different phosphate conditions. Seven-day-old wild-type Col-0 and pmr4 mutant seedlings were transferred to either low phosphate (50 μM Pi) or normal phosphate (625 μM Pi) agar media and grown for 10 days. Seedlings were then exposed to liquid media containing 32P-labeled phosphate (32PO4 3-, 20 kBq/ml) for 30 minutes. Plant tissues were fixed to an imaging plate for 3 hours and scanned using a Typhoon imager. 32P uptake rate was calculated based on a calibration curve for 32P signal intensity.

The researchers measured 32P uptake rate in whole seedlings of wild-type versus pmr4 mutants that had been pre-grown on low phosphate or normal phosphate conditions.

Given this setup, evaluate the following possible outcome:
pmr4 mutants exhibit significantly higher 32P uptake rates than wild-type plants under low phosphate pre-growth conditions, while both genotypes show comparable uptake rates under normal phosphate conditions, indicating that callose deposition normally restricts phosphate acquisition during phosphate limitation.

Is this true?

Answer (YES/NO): NO